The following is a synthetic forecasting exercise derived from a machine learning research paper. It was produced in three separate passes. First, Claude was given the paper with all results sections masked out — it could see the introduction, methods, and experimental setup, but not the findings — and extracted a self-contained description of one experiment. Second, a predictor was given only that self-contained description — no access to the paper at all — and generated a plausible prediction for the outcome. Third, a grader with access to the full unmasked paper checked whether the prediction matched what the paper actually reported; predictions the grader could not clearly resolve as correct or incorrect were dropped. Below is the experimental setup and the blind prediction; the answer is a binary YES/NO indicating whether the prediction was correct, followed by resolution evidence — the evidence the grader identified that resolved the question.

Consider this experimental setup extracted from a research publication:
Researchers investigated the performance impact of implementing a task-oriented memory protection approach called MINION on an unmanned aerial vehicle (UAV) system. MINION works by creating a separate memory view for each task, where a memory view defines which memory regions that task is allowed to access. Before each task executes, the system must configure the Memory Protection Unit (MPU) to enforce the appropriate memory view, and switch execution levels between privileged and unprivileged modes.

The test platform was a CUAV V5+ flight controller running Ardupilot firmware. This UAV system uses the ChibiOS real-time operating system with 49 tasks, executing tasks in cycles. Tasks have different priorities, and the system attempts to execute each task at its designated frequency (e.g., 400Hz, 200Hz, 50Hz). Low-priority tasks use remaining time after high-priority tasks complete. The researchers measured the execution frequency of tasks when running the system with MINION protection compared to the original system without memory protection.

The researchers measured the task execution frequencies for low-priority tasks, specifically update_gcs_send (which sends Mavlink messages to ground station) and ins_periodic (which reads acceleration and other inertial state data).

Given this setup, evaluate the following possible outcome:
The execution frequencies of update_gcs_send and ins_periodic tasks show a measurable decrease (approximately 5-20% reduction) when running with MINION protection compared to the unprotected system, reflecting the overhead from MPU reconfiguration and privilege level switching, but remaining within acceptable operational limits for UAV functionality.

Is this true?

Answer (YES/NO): NO